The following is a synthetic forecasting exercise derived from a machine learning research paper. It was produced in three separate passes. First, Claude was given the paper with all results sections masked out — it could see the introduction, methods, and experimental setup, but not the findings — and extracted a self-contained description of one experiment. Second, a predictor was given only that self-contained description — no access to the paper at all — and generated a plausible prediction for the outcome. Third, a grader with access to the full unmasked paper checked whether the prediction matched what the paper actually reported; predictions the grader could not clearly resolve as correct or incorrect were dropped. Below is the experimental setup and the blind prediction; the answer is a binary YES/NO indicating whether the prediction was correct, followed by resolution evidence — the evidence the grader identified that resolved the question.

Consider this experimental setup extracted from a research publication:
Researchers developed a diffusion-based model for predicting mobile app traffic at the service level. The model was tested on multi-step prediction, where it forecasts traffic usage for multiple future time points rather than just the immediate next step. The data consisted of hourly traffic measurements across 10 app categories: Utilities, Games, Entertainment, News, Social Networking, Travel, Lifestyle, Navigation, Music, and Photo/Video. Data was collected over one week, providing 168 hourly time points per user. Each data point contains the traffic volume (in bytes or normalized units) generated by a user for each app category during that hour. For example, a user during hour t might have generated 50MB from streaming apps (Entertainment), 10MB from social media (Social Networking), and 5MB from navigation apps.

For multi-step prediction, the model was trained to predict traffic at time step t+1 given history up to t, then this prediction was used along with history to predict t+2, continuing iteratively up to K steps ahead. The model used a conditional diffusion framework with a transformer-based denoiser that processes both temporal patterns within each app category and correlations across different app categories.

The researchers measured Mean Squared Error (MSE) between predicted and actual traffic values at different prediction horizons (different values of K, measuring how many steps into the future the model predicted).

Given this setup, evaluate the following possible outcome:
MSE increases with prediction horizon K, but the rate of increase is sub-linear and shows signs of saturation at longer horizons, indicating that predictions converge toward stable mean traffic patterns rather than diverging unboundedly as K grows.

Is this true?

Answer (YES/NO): NO